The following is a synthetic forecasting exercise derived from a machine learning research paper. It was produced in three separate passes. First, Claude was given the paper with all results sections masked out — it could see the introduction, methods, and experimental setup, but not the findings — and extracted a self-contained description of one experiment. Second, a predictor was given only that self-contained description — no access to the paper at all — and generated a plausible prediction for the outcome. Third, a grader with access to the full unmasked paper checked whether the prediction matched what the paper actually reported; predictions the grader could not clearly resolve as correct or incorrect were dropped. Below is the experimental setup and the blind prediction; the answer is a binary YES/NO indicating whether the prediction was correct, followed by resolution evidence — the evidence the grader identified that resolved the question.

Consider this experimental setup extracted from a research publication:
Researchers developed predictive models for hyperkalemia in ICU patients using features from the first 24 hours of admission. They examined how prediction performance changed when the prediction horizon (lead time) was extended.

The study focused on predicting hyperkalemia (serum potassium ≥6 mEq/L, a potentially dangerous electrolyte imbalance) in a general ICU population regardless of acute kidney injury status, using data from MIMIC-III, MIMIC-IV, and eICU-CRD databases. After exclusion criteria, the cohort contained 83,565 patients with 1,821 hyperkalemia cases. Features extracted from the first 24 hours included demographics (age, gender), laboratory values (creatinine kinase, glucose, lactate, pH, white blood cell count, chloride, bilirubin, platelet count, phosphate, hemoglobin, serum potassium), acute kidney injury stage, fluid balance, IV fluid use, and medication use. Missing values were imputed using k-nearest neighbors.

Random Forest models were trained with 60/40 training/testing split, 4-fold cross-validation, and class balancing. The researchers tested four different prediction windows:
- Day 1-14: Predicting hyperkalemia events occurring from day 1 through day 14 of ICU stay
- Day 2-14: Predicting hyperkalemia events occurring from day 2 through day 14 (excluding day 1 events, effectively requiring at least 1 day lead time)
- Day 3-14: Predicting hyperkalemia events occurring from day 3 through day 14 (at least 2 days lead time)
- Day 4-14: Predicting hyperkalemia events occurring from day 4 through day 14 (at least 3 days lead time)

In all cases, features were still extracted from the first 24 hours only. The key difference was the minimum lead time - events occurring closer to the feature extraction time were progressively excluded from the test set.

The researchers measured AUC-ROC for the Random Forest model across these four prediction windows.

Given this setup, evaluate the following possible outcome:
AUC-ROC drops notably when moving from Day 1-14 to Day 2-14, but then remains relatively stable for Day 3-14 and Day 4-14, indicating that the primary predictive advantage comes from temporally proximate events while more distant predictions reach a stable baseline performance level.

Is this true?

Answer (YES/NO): YES